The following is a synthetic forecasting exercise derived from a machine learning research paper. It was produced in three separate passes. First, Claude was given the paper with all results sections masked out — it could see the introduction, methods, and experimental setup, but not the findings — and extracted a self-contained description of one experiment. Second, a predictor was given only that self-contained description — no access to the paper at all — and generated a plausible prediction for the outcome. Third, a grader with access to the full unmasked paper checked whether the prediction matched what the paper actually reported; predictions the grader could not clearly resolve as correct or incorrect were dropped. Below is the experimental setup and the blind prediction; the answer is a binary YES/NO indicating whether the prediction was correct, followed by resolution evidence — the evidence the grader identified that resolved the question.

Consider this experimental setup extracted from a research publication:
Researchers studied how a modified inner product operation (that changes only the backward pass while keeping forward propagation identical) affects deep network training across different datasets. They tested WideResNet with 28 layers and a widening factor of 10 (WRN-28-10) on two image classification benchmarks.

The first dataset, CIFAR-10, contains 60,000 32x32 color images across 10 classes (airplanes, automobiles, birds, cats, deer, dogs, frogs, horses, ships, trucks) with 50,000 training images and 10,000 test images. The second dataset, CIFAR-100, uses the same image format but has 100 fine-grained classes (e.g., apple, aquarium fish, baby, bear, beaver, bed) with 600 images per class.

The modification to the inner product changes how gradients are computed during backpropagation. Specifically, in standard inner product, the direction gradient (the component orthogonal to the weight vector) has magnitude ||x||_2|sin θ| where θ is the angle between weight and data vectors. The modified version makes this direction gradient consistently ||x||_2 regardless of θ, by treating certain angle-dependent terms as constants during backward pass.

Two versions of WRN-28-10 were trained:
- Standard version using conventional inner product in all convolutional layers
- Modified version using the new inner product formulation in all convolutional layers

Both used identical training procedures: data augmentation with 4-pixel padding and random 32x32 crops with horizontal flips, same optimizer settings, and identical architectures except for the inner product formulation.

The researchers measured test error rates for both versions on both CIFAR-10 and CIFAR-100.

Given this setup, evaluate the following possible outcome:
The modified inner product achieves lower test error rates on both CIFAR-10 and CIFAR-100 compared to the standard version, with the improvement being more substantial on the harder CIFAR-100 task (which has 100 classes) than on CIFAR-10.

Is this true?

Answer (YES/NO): NO